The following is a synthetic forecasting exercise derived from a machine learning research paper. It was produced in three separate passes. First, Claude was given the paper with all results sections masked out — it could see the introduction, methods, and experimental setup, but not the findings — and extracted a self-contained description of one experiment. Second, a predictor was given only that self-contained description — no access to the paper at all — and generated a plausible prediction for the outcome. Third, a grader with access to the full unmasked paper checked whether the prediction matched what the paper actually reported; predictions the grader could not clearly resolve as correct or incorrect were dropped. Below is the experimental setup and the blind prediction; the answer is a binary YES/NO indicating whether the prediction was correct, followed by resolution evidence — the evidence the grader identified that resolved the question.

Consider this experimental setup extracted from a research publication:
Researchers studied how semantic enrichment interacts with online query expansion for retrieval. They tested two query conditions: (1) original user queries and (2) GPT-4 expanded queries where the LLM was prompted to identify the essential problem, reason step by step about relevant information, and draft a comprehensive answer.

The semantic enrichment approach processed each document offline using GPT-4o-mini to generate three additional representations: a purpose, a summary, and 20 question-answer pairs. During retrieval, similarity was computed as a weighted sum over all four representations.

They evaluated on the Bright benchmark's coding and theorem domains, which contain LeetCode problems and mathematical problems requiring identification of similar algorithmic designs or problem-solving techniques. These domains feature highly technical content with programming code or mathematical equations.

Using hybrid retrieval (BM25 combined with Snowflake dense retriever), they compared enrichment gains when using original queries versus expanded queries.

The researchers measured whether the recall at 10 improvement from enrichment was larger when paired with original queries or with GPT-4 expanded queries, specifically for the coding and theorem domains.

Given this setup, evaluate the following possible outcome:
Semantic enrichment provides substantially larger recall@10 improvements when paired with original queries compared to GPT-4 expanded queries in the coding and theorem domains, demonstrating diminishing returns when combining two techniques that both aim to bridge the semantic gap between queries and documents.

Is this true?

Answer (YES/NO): NO